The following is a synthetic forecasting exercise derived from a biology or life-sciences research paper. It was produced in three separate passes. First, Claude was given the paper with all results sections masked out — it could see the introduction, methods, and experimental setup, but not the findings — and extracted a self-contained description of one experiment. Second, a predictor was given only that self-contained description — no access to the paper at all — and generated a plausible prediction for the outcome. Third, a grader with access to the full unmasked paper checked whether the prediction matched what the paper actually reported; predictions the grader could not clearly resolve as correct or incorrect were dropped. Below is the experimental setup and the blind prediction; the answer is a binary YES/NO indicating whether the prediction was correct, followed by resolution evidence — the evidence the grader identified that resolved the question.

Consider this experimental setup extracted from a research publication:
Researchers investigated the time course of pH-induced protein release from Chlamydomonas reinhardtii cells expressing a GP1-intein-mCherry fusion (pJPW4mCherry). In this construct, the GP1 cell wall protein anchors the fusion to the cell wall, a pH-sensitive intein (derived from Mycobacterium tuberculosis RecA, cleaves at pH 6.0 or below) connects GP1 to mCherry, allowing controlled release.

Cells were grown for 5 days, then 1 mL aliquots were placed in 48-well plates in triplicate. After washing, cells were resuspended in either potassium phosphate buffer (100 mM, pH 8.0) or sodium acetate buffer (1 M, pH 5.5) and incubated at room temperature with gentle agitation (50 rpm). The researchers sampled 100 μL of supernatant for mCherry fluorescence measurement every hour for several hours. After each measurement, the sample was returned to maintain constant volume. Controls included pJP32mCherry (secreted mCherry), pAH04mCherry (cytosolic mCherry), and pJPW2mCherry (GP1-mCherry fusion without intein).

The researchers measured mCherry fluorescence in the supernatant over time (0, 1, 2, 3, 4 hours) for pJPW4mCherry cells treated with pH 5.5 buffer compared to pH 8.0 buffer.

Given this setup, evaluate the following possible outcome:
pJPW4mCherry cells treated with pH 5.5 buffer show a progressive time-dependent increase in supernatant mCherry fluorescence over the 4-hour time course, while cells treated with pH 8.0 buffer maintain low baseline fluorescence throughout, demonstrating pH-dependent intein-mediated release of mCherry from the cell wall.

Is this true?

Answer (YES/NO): YES